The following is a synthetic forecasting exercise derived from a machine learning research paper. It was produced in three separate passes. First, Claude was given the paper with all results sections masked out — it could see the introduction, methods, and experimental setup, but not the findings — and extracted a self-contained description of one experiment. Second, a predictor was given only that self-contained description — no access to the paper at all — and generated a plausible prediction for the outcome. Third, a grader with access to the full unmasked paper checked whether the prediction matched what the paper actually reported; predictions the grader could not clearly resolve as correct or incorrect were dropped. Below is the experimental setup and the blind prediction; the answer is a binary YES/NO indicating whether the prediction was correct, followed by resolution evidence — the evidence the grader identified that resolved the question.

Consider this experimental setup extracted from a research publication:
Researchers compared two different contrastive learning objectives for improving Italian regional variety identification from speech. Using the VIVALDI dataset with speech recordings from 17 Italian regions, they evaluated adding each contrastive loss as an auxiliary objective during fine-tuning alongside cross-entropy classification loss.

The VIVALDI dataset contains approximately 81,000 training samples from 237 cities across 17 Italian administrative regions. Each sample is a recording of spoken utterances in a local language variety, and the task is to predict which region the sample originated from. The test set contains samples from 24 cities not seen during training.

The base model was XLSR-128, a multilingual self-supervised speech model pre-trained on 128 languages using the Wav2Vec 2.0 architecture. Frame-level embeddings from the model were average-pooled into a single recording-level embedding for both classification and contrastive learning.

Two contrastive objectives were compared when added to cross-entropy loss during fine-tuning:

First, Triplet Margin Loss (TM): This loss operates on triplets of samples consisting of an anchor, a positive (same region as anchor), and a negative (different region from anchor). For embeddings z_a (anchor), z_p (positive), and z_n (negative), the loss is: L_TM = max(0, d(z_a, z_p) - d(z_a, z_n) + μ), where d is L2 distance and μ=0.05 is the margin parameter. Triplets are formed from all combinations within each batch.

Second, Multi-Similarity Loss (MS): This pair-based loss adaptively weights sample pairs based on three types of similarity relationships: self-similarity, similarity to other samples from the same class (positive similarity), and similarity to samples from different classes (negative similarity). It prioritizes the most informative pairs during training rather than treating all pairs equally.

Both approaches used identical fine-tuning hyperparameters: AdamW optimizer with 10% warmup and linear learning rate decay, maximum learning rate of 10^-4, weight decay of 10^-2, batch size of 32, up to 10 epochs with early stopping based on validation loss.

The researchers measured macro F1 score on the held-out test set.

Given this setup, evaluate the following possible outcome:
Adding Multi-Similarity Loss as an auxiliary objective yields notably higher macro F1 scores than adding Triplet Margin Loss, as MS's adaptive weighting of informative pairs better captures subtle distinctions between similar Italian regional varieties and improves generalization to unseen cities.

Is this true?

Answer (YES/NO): NO